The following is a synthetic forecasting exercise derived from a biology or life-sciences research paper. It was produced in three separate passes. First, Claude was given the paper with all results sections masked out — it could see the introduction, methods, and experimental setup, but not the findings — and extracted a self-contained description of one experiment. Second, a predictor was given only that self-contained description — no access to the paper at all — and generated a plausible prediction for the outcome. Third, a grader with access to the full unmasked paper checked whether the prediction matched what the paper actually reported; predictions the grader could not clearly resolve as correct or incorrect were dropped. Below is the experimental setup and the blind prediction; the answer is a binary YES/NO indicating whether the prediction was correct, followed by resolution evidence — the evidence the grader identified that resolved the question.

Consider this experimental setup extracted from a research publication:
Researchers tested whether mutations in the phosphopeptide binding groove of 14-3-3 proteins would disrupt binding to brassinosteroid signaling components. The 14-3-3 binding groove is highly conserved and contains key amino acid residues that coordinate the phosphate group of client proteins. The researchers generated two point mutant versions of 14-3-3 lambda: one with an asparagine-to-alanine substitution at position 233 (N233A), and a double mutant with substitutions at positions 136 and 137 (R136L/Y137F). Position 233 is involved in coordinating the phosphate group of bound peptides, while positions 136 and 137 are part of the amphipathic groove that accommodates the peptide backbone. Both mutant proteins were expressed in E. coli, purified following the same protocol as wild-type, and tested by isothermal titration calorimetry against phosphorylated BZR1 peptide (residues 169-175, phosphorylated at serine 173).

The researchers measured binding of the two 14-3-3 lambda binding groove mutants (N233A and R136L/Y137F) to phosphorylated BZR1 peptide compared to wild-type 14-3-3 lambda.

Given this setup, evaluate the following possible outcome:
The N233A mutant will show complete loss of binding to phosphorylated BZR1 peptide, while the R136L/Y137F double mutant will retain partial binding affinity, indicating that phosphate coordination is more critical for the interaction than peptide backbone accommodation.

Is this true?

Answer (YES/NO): NO